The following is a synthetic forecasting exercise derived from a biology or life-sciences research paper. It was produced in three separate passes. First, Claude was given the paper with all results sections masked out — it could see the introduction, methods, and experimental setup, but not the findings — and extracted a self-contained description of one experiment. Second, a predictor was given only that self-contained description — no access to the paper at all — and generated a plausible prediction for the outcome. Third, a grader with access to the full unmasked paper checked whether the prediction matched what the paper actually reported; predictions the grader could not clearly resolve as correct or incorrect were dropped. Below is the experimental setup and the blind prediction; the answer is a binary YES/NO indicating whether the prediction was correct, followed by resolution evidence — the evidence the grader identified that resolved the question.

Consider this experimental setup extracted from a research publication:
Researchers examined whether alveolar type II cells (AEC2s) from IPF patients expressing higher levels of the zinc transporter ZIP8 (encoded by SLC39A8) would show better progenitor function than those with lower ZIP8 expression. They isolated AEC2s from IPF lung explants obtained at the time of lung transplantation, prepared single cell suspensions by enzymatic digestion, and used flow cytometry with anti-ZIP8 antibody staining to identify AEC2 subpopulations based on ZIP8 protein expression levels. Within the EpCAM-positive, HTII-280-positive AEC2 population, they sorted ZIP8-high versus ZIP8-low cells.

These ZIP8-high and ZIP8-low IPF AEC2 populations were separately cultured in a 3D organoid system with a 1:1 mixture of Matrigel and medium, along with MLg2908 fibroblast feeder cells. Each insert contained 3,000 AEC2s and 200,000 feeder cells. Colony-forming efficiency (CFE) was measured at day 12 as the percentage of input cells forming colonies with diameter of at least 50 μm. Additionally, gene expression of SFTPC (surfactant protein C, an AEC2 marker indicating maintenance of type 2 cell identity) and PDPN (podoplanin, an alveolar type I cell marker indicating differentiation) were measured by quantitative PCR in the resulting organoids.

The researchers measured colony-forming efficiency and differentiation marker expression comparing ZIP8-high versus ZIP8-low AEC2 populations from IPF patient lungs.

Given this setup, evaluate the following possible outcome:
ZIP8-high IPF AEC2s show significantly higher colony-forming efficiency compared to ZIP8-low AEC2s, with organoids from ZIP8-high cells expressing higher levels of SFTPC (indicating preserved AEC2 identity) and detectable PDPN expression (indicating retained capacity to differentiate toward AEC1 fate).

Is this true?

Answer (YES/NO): NO